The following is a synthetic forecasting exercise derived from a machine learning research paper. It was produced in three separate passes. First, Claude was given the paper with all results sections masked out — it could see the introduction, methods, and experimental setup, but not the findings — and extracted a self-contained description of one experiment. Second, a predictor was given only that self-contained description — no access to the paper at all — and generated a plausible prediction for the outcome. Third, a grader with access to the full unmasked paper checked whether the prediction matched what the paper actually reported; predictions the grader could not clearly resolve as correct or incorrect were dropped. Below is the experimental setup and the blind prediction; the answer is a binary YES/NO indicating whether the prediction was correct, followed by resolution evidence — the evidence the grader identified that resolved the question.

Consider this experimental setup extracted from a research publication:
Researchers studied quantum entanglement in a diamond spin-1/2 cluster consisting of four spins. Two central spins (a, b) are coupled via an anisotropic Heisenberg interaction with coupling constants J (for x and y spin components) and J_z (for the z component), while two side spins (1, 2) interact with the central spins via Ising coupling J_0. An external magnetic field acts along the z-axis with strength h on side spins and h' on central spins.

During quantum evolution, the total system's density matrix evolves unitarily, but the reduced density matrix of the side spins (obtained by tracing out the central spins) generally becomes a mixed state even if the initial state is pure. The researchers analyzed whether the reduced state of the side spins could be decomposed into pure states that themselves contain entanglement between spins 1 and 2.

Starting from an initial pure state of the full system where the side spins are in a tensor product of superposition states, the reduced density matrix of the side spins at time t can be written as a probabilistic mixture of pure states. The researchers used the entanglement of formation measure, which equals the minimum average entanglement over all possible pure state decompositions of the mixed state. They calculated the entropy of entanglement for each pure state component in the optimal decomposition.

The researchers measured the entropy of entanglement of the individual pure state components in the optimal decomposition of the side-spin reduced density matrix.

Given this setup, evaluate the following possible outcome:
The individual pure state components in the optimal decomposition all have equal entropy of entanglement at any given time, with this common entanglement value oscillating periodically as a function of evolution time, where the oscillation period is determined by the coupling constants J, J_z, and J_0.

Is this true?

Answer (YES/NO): NO